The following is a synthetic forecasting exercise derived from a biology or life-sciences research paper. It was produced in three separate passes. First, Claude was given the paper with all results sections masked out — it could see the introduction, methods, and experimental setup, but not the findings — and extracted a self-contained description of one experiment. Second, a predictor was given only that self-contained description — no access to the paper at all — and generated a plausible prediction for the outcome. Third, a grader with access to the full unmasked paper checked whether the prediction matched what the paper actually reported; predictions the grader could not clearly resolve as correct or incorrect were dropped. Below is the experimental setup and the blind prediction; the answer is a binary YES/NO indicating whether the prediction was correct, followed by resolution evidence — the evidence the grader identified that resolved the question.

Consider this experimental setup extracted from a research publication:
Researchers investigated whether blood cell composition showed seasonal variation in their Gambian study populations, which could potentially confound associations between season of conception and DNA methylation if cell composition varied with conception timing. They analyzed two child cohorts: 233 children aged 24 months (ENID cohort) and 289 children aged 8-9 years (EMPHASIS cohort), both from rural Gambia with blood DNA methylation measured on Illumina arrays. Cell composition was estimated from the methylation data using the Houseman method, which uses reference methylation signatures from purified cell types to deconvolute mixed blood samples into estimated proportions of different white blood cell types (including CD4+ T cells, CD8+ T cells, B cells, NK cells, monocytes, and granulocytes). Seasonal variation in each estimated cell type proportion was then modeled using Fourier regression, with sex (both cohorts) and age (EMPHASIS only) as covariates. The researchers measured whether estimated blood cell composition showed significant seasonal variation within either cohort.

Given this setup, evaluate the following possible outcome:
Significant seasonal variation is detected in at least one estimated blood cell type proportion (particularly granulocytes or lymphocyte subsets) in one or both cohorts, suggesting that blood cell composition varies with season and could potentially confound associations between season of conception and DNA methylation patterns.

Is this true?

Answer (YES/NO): NO